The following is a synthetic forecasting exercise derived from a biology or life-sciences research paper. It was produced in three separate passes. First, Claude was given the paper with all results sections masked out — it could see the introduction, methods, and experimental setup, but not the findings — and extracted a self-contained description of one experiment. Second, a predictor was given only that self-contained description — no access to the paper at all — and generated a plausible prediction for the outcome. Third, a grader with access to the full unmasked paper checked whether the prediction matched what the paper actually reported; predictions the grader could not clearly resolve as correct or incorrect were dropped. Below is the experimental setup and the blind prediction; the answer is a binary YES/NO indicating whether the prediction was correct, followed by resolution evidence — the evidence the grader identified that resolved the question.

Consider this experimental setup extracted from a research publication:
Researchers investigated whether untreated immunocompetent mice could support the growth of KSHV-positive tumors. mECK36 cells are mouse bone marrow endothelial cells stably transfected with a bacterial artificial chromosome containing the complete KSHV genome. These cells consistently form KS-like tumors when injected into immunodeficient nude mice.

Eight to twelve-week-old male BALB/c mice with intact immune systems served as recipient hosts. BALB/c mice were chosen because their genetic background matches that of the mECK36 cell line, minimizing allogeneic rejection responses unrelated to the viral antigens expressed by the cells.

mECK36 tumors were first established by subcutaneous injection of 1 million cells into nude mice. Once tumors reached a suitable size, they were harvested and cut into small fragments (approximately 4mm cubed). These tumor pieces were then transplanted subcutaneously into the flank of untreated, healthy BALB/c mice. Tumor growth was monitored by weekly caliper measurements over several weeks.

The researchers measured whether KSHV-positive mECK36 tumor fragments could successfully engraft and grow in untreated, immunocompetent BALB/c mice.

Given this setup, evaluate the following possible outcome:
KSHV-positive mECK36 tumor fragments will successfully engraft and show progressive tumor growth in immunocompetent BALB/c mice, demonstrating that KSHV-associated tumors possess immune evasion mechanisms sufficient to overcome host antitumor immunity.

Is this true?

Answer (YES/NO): NO